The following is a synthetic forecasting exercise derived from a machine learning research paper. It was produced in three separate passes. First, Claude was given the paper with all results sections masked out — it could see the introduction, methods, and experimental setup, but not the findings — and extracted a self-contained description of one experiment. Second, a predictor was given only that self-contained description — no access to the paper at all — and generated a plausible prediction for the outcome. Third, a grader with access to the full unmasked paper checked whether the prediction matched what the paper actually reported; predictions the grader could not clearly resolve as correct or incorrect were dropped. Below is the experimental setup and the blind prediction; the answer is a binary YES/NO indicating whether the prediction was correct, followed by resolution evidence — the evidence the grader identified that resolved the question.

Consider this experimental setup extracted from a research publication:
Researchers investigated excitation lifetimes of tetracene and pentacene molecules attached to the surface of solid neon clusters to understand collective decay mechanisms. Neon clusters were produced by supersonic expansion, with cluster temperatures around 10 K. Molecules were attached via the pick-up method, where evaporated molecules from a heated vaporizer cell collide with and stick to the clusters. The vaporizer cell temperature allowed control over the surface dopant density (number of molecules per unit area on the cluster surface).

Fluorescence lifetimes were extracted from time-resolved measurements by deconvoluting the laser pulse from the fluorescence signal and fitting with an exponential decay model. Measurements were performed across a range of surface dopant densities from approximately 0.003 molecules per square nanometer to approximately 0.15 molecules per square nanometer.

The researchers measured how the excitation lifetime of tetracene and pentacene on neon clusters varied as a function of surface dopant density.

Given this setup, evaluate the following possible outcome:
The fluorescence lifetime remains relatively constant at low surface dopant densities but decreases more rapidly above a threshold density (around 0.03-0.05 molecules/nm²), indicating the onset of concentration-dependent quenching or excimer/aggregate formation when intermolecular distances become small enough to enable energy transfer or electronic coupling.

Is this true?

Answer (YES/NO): NO